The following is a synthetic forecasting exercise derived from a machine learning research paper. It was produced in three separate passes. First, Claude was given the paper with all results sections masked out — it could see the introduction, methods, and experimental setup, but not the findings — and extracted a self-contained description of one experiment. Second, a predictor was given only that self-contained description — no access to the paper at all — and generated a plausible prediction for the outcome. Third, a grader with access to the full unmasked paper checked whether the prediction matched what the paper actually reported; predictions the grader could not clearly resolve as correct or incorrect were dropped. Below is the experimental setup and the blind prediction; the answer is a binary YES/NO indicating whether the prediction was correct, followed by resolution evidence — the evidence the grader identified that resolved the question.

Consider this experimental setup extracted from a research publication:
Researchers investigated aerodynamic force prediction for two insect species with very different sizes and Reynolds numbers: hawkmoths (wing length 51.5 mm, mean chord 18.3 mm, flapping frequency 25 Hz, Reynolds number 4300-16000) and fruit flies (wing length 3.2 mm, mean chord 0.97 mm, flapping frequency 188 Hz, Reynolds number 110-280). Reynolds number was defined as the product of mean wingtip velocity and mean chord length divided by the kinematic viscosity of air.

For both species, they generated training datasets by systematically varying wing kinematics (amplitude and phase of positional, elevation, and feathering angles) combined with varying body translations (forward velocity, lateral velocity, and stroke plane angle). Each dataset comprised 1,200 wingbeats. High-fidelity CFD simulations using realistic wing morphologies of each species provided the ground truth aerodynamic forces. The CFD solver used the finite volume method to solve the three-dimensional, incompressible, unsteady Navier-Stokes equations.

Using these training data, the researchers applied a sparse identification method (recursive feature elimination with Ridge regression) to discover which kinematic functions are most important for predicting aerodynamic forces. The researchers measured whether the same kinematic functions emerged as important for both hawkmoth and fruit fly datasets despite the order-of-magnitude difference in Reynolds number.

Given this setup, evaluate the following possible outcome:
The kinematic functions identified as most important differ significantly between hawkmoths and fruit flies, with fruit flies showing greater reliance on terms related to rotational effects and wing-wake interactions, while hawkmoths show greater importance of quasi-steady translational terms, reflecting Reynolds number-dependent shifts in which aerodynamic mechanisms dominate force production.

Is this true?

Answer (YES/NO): NO